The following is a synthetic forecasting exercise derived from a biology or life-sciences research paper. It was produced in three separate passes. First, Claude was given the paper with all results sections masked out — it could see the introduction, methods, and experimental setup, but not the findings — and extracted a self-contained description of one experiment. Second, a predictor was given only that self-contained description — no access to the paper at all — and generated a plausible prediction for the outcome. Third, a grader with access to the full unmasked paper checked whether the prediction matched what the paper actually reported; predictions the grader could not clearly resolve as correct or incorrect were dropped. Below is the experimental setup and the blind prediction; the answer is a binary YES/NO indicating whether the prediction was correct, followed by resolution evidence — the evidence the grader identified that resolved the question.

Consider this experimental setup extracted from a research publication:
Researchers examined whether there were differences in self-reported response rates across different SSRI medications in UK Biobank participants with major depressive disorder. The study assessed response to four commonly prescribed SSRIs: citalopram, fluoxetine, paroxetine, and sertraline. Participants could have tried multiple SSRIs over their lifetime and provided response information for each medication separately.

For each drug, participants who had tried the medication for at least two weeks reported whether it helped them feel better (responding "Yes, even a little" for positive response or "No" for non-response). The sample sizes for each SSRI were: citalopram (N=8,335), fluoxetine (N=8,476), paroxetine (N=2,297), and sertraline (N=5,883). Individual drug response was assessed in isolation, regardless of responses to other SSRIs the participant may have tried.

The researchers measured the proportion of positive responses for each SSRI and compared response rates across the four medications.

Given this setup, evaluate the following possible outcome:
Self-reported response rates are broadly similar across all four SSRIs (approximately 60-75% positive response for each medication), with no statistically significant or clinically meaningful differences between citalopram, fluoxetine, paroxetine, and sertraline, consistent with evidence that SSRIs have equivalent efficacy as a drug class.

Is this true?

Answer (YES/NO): NO